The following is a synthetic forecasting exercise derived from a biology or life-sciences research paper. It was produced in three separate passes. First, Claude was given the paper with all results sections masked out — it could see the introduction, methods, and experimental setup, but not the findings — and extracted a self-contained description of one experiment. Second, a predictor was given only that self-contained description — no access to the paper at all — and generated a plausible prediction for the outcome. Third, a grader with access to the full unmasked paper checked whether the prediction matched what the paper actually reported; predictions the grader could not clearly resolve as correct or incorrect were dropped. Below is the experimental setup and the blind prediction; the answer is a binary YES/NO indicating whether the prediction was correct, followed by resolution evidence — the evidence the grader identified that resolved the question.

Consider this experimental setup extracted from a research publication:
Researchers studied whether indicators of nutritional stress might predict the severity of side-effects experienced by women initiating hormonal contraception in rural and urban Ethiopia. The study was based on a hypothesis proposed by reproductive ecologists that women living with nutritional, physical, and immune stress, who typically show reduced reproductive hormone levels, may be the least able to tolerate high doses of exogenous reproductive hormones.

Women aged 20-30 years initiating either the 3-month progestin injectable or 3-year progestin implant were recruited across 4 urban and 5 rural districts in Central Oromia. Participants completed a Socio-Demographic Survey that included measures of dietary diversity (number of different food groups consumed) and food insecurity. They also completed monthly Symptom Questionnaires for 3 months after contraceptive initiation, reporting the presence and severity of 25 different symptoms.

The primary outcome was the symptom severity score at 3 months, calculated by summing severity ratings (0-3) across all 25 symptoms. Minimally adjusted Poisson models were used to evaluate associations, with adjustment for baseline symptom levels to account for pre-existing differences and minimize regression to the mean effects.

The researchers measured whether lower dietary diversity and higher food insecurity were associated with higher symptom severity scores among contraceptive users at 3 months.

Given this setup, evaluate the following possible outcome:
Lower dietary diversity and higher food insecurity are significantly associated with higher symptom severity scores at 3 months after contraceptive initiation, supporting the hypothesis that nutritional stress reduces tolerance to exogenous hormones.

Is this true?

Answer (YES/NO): NO